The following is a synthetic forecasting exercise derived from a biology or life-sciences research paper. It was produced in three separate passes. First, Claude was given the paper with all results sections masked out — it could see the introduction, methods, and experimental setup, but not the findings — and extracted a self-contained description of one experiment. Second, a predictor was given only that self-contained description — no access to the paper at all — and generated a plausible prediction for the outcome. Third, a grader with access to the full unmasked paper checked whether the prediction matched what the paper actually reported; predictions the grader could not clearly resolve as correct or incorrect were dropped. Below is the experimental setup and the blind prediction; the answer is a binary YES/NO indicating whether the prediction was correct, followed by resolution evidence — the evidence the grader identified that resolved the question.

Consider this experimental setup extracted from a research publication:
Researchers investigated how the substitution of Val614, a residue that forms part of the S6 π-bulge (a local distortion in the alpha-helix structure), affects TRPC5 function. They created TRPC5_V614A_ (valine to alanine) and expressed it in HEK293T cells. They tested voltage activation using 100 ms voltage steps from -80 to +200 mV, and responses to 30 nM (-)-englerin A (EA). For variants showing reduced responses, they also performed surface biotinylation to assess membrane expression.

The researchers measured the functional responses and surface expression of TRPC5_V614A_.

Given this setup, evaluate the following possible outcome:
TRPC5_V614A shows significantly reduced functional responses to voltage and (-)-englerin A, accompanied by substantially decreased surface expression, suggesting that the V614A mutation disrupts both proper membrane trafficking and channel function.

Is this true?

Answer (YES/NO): NO